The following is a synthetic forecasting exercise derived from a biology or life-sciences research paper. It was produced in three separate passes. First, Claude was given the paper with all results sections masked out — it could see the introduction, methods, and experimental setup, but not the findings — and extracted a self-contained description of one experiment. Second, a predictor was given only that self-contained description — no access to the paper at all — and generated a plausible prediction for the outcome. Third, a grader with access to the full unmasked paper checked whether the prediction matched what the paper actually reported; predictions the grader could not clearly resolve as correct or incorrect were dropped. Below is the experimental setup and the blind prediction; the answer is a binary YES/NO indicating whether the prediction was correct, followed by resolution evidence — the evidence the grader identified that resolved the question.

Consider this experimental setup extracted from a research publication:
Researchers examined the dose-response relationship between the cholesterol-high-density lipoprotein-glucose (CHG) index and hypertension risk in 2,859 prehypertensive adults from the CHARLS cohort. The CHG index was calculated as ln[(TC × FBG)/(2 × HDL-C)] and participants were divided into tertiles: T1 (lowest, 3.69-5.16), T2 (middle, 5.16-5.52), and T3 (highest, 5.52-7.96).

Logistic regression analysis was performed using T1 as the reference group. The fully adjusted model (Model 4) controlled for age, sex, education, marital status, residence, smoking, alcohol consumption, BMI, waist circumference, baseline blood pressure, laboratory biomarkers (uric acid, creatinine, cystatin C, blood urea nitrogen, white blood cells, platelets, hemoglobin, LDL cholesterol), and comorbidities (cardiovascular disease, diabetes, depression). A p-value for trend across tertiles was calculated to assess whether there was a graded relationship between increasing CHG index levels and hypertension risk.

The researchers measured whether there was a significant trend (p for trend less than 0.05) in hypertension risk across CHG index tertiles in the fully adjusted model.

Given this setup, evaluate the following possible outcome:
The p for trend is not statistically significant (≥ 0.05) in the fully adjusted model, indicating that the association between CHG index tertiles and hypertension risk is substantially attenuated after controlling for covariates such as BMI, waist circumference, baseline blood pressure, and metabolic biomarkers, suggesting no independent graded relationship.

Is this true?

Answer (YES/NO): NO